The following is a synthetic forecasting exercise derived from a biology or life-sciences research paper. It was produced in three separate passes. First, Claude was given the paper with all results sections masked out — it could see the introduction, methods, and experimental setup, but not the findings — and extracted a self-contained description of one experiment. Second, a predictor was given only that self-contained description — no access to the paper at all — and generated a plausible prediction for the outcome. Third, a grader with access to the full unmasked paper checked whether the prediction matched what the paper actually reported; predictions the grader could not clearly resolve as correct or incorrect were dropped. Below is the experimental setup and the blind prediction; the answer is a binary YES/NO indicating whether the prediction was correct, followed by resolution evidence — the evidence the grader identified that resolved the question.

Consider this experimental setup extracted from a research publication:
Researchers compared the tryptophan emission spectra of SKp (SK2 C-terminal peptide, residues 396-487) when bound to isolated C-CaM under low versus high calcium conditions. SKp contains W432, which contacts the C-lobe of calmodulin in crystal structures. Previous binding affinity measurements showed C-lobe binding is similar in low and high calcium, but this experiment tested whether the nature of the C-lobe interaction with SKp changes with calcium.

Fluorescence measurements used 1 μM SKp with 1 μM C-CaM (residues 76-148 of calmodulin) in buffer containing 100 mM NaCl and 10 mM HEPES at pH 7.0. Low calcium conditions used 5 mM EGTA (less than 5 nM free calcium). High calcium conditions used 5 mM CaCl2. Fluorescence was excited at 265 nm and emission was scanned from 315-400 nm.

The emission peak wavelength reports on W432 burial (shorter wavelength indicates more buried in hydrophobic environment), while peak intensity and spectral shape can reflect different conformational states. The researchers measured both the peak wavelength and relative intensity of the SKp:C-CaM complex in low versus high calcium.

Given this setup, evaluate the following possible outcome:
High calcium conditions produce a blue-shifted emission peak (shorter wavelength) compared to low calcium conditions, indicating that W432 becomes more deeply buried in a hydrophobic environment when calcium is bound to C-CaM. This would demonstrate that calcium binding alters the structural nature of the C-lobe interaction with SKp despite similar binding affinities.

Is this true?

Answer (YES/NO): YES